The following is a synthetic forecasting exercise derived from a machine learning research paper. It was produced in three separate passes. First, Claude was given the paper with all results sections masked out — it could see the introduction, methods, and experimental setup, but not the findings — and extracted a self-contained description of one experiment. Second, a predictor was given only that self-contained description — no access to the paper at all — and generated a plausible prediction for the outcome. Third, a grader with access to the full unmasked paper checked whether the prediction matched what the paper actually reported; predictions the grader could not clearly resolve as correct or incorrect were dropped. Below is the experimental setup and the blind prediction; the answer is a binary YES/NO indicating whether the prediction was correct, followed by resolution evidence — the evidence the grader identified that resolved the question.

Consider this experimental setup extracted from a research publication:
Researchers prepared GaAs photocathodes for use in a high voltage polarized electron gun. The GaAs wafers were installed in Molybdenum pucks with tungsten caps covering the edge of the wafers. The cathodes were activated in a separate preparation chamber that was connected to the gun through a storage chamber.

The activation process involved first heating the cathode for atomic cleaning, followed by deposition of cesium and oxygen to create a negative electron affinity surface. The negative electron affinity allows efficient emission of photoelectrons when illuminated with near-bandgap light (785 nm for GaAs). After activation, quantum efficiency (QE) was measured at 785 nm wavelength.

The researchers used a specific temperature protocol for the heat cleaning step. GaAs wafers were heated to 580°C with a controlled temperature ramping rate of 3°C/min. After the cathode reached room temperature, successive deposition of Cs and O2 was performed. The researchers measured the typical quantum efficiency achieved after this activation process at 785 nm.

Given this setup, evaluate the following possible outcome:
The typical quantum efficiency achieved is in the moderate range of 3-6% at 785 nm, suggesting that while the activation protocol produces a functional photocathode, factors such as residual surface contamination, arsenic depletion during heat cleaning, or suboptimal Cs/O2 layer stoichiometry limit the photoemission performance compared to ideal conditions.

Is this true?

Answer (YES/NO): YES